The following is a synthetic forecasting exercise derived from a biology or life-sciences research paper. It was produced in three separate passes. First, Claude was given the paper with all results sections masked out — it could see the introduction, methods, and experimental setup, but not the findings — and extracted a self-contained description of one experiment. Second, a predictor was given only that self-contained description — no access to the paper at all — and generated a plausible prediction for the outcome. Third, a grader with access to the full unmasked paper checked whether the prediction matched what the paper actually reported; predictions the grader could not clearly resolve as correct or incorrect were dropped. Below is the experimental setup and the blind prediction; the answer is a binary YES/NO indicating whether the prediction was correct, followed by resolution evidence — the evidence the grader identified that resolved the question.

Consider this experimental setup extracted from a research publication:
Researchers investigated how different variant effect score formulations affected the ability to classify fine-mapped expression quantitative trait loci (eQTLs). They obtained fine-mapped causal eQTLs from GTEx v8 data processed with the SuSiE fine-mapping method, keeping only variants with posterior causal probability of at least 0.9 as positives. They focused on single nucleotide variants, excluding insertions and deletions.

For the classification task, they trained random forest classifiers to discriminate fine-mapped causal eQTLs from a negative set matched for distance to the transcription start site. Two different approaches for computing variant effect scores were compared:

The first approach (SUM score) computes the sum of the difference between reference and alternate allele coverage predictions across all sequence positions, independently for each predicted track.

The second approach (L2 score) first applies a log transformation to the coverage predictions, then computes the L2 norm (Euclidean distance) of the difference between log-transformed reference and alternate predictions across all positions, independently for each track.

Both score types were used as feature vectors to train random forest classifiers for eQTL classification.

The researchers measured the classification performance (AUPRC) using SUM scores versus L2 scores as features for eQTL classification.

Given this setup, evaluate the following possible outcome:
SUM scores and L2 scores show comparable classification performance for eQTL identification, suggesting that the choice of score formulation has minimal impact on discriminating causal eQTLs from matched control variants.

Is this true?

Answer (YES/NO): NO